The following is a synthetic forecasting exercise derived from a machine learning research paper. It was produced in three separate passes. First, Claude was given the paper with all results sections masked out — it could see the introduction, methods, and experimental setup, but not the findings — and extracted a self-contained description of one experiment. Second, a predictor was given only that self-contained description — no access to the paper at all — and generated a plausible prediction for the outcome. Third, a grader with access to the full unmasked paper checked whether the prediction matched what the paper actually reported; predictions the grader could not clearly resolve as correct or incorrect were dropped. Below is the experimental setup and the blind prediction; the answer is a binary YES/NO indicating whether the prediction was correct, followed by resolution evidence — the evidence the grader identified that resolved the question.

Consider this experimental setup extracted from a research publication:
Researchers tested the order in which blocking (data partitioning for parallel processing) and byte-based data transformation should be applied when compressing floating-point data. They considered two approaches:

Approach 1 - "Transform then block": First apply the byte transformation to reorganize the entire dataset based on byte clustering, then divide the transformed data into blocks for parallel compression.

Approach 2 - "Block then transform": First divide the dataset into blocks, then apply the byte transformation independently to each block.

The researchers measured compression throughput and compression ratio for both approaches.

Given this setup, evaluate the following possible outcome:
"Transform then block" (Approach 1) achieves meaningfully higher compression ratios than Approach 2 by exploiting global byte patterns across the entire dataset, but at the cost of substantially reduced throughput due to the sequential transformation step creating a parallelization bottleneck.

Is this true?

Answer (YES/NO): NO